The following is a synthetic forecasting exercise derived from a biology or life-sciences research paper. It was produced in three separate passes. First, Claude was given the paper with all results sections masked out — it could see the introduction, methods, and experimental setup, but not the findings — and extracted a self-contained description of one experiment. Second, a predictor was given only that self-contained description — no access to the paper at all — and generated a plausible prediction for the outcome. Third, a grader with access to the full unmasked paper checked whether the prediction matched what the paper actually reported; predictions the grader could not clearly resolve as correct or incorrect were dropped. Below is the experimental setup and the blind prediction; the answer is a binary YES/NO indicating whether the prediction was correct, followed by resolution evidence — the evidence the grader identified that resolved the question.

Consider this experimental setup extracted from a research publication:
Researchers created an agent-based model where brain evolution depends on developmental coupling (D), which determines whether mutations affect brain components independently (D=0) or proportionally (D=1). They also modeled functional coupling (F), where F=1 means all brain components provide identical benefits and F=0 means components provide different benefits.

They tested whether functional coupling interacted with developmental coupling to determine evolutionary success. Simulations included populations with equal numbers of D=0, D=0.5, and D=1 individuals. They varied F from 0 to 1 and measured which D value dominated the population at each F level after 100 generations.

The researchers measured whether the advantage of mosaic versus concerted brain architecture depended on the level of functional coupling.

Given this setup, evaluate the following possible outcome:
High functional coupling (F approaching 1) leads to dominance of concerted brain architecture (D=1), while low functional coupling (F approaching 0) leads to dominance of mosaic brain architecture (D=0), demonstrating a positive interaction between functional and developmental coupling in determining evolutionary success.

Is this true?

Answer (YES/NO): YES